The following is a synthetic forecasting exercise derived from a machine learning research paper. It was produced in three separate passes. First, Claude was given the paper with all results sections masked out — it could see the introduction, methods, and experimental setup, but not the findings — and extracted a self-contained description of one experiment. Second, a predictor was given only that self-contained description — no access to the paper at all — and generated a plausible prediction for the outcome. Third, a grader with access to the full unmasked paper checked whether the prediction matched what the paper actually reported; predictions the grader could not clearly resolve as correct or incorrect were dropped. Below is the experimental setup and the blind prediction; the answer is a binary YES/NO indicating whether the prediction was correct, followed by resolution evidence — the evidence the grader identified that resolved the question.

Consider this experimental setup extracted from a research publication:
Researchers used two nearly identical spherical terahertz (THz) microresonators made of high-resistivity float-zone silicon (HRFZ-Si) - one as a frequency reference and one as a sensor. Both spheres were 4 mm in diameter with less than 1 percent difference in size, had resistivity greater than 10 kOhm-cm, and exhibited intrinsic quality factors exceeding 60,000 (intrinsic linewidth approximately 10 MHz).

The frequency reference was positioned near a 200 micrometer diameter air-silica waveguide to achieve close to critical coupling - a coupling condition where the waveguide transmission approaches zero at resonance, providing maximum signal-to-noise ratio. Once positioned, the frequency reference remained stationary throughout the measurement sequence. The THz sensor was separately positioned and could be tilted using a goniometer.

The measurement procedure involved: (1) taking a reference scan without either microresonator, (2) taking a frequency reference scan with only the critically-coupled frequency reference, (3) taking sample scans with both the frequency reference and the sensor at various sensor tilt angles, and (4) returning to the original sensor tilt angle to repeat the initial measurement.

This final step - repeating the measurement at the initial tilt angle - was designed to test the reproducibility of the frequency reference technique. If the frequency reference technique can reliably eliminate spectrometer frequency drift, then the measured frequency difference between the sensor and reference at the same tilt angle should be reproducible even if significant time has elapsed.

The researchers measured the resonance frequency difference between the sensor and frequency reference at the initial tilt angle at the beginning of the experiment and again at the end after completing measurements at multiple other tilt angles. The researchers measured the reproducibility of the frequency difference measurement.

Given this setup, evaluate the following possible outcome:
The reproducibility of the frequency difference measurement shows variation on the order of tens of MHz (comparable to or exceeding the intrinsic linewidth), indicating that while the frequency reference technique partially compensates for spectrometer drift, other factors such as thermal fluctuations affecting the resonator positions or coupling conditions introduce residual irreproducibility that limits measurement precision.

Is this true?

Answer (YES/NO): NO